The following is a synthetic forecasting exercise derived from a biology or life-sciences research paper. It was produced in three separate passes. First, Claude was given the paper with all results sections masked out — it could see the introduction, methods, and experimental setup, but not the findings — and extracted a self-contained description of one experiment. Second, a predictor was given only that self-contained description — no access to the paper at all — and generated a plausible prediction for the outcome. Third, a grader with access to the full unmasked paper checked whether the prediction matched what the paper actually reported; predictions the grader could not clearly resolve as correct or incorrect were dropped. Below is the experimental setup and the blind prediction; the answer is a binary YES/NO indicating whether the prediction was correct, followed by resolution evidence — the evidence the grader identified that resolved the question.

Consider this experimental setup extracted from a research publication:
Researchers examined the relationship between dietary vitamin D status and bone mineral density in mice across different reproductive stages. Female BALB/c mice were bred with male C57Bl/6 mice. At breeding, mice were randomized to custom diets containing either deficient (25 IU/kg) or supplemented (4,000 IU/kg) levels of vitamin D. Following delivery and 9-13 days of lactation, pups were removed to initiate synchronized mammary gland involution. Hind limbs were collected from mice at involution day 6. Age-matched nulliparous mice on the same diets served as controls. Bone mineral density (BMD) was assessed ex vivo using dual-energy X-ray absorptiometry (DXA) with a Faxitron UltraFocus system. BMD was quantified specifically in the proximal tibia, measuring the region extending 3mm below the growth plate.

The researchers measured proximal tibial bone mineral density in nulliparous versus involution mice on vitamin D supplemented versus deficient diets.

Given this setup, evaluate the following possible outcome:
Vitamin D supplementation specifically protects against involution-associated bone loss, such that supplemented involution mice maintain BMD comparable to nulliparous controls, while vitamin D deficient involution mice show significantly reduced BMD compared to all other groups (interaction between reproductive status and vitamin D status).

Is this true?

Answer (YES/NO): NO